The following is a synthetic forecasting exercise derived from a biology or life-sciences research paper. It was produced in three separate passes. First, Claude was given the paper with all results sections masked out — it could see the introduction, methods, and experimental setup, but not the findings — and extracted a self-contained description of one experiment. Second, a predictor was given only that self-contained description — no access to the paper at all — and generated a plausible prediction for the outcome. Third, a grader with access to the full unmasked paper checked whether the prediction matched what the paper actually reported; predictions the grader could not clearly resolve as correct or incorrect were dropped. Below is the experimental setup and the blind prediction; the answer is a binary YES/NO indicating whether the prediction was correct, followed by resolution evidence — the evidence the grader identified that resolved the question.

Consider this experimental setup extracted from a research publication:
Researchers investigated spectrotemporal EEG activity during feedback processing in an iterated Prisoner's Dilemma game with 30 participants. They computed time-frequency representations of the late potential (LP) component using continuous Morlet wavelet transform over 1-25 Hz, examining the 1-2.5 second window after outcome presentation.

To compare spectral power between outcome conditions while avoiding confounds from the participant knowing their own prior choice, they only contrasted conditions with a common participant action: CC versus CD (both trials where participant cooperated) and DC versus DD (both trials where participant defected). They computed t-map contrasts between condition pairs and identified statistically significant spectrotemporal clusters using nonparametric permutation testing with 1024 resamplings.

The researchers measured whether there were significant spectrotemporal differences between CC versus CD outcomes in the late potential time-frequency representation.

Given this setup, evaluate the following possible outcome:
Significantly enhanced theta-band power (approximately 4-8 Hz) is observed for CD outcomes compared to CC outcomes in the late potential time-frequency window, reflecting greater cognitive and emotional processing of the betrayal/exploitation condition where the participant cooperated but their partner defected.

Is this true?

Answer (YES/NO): NO